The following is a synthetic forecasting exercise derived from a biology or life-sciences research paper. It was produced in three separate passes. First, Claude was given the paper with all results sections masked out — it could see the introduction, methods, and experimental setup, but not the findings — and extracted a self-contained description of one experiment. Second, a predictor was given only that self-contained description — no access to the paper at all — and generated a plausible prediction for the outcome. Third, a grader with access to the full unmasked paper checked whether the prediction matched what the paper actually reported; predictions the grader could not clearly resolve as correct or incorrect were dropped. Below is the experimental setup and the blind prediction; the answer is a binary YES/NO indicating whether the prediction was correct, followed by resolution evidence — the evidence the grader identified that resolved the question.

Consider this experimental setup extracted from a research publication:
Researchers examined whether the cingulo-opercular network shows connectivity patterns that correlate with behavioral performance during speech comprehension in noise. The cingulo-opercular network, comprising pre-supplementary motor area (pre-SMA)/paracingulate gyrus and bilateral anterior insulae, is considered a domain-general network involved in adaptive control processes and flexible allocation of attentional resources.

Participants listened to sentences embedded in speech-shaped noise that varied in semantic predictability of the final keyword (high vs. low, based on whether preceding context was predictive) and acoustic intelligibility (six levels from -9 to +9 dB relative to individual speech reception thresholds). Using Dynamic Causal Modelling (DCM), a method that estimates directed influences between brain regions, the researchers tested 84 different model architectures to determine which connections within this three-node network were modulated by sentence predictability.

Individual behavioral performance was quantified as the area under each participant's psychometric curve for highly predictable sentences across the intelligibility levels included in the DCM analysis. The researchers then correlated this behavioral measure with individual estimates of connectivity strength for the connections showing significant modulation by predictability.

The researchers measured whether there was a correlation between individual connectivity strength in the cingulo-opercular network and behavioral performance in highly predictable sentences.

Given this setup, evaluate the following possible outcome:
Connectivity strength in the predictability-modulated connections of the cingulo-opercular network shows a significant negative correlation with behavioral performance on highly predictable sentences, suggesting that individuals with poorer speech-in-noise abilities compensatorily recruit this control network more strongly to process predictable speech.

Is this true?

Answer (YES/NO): NO